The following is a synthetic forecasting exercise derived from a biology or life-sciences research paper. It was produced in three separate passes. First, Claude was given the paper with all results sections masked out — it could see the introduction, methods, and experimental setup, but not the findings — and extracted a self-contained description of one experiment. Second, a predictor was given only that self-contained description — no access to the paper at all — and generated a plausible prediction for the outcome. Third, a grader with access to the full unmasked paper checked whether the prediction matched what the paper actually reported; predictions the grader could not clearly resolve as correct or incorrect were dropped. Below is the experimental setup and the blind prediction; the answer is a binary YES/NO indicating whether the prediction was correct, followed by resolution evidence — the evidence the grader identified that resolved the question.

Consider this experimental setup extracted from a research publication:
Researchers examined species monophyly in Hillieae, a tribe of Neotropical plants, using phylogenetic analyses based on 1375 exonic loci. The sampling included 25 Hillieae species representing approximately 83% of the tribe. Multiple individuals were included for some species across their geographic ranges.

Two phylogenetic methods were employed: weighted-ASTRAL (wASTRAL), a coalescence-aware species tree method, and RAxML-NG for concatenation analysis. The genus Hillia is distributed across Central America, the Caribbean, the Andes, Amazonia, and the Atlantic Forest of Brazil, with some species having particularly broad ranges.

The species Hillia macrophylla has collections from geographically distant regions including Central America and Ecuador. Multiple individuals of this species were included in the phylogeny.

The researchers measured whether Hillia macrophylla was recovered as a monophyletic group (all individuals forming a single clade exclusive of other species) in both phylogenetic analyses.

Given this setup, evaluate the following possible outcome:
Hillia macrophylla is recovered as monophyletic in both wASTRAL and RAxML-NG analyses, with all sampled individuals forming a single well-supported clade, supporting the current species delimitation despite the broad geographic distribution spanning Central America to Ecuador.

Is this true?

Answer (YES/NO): NO